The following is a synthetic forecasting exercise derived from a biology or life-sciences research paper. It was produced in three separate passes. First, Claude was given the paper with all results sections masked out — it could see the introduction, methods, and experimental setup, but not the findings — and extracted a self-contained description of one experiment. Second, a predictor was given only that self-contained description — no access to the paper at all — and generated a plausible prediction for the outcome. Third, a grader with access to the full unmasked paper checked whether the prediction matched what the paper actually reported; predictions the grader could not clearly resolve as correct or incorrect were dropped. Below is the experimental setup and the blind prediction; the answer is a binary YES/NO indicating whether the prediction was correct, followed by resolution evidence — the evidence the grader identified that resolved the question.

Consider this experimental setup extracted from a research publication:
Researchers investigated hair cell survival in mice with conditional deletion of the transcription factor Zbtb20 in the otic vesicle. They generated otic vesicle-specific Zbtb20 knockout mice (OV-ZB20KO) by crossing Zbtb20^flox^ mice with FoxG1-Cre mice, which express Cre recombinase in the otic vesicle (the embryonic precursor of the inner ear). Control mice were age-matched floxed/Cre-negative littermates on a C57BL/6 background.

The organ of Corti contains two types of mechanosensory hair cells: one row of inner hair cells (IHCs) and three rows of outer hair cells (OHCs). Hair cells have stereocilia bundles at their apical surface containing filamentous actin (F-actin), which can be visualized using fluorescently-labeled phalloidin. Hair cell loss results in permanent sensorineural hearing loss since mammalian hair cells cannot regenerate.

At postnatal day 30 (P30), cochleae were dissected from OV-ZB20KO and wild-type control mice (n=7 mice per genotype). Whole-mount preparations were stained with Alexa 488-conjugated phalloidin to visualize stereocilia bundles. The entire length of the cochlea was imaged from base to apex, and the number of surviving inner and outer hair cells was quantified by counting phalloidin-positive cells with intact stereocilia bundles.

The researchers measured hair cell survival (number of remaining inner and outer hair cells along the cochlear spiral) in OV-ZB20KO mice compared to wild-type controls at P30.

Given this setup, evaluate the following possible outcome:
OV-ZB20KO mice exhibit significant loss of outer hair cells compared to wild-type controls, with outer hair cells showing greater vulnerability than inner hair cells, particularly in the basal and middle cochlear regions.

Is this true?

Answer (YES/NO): NO